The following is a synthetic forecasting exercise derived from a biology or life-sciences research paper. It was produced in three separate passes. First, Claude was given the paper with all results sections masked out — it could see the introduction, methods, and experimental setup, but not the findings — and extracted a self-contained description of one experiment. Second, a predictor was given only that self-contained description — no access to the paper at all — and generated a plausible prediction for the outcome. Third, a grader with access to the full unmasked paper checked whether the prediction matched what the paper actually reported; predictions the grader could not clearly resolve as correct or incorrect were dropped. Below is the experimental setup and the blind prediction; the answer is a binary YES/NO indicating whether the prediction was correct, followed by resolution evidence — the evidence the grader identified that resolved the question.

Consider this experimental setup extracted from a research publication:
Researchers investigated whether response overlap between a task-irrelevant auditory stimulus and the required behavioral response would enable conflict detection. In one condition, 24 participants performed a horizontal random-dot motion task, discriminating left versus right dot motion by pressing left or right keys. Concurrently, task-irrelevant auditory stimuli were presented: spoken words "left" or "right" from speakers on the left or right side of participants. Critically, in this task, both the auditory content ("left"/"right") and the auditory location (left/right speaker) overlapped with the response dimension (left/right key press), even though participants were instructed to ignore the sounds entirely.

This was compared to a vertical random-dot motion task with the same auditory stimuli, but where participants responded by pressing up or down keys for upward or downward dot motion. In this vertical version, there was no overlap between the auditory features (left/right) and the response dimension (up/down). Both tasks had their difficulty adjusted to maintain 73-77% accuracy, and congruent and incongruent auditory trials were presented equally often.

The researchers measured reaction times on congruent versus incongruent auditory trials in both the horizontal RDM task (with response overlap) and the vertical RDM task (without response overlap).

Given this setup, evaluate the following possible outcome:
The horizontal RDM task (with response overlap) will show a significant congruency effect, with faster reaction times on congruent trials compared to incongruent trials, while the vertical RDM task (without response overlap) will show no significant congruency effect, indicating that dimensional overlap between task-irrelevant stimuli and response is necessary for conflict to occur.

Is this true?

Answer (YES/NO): NO